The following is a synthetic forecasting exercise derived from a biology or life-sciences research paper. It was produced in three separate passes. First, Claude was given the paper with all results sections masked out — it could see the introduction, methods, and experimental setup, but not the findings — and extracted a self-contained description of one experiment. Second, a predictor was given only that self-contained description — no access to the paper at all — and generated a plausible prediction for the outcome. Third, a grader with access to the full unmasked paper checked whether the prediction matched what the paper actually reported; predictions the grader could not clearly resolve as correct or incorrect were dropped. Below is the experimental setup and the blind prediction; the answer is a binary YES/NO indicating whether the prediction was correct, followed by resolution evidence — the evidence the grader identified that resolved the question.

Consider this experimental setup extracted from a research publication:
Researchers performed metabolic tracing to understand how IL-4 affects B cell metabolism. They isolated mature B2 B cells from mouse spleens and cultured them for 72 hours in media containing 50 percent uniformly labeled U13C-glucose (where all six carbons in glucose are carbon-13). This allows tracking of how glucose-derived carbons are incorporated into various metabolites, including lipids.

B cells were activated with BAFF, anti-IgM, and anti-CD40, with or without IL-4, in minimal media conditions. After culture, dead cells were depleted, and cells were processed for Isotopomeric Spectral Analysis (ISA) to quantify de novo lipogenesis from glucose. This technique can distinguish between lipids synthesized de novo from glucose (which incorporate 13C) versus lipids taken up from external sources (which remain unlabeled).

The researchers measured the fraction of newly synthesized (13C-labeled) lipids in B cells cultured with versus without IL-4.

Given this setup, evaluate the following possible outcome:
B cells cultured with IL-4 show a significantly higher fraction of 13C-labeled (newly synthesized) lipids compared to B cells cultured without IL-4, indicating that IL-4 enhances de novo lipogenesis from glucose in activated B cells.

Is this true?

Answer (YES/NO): YES